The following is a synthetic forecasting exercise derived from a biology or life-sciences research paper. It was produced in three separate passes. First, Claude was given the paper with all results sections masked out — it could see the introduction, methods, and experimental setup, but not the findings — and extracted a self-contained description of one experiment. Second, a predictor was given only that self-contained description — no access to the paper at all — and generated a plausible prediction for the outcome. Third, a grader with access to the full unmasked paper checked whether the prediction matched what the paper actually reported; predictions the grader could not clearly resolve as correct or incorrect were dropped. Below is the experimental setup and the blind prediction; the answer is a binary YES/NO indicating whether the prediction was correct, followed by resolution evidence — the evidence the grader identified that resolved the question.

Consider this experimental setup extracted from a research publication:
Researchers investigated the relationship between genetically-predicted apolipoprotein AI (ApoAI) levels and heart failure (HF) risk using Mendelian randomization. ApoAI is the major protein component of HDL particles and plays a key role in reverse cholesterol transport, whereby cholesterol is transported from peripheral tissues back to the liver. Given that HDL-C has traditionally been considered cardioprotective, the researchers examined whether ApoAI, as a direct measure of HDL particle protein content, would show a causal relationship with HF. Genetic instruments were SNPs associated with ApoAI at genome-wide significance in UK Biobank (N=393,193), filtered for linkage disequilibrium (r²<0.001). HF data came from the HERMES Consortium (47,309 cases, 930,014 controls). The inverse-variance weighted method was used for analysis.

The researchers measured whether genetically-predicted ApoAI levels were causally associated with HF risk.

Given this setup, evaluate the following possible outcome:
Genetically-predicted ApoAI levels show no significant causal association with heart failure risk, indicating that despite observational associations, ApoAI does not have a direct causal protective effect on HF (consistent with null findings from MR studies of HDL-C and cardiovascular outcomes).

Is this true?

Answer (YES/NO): YES